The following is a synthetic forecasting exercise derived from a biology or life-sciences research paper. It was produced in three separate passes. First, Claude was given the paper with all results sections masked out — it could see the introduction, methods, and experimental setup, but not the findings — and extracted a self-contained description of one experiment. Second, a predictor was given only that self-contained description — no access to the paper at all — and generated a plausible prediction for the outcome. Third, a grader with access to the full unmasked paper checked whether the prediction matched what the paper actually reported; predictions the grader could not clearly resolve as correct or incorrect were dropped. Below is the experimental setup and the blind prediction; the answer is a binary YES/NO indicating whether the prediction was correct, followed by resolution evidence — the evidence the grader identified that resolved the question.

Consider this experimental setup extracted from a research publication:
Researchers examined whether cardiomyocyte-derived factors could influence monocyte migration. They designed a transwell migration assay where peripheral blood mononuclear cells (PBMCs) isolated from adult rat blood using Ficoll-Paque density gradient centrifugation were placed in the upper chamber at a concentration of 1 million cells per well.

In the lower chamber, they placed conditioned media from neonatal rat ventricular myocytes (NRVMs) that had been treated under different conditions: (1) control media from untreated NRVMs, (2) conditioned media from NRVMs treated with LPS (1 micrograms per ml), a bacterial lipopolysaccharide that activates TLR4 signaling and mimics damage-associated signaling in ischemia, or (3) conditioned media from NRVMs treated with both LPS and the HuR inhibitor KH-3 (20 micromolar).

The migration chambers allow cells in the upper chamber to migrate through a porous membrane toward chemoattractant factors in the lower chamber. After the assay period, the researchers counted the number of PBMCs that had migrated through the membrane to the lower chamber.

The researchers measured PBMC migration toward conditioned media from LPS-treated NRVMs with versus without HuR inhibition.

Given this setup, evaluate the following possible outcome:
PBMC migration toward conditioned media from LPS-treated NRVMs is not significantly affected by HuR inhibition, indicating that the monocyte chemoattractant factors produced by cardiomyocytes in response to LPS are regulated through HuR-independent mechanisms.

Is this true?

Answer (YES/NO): NO